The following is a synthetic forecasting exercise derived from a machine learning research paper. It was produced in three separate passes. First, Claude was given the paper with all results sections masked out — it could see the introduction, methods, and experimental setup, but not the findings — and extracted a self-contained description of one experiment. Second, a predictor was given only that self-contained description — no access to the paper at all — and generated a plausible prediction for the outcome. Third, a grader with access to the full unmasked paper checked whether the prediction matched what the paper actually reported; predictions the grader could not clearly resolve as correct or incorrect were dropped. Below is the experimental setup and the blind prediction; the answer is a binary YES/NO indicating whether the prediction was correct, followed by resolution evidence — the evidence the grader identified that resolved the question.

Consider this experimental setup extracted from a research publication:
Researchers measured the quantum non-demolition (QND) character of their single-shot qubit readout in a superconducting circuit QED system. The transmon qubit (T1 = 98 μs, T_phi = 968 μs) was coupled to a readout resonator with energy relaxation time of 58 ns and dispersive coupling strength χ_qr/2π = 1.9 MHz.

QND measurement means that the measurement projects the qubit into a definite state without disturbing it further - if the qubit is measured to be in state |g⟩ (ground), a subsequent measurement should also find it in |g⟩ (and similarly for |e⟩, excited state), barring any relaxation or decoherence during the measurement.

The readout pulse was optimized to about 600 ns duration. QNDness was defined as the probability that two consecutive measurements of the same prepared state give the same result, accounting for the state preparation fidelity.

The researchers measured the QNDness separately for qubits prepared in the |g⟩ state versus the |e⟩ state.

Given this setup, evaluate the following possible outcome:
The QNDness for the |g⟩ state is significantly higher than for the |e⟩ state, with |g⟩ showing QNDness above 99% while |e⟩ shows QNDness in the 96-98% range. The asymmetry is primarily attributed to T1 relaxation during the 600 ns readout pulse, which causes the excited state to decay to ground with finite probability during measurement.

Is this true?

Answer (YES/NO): YES